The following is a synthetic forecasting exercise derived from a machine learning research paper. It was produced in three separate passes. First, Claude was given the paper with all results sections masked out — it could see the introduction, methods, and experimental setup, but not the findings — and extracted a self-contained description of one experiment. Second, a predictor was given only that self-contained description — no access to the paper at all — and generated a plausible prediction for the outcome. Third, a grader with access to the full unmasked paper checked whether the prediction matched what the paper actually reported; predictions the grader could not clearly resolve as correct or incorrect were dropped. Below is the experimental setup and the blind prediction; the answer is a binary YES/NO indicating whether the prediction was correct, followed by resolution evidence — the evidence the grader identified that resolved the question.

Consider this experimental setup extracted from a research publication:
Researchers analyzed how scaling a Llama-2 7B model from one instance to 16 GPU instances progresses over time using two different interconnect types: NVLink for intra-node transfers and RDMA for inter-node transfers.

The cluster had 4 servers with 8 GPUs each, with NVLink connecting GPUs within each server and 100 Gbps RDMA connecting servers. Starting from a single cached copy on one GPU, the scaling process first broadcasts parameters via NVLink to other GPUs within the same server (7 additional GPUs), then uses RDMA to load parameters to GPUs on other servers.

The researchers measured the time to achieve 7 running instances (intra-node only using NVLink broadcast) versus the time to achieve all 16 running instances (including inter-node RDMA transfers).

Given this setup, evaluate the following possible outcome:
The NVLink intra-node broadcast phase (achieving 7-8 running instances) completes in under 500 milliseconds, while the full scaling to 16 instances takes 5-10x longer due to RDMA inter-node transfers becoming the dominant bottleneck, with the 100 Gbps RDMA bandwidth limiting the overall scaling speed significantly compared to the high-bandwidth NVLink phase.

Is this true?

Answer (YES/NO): NO